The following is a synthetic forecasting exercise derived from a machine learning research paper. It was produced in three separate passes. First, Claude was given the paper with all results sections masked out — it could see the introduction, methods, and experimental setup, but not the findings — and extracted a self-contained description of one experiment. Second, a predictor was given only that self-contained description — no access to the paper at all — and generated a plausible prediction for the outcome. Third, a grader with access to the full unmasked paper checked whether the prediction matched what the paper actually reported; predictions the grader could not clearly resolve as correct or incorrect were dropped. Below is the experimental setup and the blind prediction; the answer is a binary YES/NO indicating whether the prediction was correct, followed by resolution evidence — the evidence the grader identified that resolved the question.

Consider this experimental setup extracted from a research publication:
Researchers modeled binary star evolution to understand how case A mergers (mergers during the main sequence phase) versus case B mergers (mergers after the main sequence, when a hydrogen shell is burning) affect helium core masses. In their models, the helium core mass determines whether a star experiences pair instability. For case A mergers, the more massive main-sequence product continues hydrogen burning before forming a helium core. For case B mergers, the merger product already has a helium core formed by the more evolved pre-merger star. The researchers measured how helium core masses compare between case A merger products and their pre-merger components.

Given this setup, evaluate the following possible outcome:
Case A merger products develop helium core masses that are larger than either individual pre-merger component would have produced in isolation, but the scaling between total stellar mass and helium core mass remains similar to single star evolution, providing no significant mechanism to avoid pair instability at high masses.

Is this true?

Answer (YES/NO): YES